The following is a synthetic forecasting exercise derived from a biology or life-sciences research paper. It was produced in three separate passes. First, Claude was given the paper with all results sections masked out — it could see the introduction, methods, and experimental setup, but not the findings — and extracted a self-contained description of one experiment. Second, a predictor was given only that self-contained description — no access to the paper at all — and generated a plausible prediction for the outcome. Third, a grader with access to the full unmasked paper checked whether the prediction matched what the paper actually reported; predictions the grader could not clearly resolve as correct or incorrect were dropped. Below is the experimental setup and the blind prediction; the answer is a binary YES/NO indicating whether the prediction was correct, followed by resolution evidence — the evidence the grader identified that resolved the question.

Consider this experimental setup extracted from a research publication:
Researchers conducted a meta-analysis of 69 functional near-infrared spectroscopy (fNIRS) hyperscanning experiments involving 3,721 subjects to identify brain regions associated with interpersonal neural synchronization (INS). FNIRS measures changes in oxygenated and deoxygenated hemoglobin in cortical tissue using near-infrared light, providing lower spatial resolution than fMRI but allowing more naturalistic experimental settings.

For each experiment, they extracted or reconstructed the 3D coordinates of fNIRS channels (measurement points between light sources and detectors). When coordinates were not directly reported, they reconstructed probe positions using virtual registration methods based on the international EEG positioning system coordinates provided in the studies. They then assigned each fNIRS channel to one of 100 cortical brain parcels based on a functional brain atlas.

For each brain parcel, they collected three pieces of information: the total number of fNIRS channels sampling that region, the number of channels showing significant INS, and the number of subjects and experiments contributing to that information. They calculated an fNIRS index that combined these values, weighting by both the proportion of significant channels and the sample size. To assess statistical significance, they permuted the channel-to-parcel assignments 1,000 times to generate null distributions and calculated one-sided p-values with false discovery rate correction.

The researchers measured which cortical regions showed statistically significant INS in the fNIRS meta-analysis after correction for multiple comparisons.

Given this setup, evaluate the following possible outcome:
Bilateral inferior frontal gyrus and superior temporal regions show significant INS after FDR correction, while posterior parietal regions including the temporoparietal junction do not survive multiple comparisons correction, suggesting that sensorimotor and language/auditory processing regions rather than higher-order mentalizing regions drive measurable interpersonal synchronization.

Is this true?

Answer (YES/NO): NO